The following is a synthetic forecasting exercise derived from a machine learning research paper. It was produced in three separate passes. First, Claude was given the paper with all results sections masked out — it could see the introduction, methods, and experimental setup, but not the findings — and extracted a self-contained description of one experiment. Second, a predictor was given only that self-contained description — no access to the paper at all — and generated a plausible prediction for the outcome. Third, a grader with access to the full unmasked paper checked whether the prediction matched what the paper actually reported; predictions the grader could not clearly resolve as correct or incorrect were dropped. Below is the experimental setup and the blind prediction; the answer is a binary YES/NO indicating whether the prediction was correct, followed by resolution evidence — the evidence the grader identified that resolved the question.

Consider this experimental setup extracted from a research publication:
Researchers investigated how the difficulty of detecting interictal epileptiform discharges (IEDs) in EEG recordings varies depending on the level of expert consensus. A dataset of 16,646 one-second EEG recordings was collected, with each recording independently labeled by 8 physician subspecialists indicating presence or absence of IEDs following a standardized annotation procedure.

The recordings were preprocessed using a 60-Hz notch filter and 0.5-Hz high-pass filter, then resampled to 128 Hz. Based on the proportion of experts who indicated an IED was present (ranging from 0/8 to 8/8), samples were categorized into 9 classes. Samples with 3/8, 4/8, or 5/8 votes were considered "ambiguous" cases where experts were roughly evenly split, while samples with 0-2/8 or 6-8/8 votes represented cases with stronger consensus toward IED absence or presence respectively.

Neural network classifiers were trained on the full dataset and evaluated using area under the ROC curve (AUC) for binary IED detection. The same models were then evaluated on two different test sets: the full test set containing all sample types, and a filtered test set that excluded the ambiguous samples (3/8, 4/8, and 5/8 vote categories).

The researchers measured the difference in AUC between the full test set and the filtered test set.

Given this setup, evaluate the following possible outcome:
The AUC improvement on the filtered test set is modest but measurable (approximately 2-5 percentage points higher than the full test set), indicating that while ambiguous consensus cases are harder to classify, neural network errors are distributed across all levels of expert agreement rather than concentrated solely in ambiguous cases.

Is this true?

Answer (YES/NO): NO